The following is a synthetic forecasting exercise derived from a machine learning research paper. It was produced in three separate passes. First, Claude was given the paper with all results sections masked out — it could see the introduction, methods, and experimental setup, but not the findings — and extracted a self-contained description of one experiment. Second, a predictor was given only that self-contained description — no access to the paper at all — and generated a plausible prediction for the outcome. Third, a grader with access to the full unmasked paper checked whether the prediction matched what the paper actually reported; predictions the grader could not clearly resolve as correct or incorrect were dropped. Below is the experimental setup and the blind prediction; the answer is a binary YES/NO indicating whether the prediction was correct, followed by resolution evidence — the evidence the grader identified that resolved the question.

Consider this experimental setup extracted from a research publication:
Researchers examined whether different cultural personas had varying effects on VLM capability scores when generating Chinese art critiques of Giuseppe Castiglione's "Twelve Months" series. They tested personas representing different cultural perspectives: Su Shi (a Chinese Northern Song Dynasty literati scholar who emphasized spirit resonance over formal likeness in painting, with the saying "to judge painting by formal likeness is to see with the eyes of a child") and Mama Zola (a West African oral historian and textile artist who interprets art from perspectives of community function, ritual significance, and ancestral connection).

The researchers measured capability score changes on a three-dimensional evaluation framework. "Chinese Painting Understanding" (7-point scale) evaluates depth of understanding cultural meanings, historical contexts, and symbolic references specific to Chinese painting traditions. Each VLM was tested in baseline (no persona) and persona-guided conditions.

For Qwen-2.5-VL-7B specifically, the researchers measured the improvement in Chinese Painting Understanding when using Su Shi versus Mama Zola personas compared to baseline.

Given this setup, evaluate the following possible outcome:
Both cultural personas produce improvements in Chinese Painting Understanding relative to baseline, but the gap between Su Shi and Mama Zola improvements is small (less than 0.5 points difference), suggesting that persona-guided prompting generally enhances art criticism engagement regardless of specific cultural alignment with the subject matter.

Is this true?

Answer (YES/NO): NO